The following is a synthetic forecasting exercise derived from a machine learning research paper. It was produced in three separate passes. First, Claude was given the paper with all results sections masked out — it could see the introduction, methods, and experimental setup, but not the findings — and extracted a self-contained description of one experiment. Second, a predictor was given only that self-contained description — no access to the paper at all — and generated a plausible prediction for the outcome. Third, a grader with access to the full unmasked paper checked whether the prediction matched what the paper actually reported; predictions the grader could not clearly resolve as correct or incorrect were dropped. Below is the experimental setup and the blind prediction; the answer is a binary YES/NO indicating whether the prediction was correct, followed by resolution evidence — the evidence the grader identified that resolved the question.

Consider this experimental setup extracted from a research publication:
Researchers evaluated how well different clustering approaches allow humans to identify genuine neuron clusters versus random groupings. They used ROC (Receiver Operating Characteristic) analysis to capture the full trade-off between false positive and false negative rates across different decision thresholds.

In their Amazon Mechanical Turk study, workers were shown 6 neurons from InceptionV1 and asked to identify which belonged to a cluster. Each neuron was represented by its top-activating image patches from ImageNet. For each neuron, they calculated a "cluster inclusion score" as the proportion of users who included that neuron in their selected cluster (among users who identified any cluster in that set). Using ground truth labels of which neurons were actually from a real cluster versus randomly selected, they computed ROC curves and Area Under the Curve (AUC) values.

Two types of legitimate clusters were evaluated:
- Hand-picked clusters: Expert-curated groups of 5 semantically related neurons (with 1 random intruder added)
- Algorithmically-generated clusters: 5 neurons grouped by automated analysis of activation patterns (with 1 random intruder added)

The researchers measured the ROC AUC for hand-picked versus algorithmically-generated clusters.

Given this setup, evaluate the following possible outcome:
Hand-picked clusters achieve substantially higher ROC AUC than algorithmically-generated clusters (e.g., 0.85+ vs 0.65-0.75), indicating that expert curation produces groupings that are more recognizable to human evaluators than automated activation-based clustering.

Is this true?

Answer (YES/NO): NO